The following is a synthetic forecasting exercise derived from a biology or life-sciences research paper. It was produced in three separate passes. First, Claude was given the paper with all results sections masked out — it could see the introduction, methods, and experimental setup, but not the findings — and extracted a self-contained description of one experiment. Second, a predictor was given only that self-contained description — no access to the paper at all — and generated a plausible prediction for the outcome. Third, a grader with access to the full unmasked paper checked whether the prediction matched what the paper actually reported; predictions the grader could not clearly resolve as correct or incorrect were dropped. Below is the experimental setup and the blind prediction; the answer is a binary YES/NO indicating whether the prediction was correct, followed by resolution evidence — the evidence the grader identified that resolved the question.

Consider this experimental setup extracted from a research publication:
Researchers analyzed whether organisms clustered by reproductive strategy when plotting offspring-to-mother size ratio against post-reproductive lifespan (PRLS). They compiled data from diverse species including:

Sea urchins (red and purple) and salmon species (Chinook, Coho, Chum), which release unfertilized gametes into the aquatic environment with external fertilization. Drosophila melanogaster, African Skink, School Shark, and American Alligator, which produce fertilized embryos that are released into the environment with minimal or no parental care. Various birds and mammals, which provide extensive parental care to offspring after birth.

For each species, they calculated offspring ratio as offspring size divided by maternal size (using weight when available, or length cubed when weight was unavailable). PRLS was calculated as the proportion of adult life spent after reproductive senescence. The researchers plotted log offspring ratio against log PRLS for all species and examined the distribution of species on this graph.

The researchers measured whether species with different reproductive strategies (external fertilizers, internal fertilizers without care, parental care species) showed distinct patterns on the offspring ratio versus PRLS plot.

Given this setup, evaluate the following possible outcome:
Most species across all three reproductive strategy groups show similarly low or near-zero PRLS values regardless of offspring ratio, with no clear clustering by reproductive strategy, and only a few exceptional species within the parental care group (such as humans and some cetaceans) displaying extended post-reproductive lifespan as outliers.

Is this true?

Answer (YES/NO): NO